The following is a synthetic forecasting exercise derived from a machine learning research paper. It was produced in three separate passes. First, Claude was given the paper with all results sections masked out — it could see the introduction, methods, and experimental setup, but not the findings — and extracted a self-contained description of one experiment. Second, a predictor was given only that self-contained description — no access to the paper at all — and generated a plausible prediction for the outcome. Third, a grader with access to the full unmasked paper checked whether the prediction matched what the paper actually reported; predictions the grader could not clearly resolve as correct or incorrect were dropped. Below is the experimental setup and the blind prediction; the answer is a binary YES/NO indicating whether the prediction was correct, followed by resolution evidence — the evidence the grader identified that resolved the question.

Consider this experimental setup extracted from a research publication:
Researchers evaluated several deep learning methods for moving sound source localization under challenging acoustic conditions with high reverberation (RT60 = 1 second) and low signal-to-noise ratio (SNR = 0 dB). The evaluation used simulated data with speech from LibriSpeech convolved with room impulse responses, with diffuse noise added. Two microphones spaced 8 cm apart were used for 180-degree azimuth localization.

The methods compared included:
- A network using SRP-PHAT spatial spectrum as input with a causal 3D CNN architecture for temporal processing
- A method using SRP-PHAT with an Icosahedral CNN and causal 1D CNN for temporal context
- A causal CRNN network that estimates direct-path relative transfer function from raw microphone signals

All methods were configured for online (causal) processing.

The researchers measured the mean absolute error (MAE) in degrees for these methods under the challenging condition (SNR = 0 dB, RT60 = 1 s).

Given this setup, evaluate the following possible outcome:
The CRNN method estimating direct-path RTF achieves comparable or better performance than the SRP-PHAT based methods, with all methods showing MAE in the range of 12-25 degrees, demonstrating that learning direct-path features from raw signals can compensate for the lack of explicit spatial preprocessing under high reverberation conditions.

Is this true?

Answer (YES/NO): NO